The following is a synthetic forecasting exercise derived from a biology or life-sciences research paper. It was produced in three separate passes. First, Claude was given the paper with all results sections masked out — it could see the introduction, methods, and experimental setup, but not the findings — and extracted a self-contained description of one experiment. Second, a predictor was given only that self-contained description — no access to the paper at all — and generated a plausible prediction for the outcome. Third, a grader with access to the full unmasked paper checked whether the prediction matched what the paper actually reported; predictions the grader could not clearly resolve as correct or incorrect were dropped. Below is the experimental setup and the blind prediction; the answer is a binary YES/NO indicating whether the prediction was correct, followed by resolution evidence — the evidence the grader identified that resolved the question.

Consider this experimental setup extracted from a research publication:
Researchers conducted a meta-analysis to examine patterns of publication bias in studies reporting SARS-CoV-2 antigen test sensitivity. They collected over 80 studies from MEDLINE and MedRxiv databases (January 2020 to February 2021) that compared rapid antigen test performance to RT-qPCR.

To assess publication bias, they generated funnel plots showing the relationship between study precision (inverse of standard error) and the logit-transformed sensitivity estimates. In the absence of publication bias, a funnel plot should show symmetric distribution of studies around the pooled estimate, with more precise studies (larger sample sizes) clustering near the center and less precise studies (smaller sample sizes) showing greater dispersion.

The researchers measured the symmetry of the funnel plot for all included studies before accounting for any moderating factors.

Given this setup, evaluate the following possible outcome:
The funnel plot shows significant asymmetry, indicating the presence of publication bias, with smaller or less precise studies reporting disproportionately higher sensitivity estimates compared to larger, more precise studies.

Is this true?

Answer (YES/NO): YES